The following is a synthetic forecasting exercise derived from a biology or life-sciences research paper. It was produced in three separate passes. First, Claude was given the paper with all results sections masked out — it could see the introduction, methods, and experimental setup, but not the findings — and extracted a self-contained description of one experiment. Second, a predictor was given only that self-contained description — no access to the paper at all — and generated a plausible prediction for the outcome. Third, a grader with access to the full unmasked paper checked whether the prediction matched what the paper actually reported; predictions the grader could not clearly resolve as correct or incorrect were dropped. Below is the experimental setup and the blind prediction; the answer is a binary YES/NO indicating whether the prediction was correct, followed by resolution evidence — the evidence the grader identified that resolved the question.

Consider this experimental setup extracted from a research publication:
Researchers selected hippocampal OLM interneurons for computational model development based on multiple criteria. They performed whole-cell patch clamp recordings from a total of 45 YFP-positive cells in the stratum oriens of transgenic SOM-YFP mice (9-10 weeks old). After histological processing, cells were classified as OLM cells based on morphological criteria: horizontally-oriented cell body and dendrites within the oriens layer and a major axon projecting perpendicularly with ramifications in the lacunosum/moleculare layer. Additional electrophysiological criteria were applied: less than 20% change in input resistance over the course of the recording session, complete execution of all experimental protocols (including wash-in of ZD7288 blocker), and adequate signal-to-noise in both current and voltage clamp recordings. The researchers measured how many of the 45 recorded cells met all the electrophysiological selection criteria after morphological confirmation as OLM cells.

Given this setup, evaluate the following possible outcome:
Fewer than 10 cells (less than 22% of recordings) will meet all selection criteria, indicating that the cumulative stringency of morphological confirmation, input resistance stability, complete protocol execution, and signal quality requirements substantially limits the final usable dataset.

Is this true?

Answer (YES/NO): NO